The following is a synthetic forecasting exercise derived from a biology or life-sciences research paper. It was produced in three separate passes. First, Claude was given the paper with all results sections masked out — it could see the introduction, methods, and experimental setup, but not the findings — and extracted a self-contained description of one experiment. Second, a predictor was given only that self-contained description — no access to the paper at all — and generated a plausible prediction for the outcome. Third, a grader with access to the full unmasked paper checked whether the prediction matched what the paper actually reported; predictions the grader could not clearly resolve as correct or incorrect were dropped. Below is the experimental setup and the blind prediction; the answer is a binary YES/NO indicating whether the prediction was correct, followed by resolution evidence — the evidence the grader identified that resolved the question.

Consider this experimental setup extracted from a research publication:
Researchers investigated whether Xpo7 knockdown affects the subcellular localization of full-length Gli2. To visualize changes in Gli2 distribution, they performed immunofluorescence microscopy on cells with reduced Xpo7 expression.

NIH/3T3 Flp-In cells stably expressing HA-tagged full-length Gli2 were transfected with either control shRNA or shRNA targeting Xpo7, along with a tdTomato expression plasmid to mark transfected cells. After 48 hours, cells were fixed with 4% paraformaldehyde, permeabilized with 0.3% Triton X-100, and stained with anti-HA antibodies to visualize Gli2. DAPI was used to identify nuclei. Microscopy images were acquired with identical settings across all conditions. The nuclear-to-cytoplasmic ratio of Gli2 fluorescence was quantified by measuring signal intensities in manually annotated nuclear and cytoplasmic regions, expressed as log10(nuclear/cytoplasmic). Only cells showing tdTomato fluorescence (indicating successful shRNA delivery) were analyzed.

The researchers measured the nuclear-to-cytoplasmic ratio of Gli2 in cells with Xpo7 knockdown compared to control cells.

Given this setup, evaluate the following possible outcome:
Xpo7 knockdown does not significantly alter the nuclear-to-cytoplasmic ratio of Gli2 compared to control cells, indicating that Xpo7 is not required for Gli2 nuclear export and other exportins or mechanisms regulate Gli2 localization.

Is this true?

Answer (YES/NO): NO